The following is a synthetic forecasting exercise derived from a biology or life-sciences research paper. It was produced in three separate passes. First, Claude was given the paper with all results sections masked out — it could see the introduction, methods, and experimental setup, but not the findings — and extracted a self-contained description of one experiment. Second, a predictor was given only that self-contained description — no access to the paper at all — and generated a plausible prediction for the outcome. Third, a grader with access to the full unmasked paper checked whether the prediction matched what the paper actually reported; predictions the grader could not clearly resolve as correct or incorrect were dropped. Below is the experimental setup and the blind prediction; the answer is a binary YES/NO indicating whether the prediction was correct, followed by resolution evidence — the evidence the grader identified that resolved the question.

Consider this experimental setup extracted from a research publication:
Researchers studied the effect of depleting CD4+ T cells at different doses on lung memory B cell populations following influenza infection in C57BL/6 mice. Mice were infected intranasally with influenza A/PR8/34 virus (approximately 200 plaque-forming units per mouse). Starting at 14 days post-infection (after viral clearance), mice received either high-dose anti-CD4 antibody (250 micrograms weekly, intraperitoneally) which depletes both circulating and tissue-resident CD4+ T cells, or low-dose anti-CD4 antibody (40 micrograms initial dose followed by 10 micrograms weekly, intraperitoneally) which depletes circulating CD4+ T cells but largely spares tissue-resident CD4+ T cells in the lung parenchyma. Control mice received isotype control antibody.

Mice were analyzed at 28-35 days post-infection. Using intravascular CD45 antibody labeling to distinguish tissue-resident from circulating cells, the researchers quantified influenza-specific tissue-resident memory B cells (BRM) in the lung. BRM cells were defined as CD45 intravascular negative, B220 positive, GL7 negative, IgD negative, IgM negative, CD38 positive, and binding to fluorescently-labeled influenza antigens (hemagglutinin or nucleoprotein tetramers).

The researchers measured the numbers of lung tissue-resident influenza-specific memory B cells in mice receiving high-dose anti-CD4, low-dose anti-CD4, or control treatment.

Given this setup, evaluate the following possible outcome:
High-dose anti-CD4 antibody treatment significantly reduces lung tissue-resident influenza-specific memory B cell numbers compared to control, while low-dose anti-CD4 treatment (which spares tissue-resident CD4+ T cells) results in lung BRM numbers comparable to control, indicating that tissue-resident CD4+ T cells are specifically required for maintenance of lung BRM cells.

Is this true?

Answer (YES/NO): NO